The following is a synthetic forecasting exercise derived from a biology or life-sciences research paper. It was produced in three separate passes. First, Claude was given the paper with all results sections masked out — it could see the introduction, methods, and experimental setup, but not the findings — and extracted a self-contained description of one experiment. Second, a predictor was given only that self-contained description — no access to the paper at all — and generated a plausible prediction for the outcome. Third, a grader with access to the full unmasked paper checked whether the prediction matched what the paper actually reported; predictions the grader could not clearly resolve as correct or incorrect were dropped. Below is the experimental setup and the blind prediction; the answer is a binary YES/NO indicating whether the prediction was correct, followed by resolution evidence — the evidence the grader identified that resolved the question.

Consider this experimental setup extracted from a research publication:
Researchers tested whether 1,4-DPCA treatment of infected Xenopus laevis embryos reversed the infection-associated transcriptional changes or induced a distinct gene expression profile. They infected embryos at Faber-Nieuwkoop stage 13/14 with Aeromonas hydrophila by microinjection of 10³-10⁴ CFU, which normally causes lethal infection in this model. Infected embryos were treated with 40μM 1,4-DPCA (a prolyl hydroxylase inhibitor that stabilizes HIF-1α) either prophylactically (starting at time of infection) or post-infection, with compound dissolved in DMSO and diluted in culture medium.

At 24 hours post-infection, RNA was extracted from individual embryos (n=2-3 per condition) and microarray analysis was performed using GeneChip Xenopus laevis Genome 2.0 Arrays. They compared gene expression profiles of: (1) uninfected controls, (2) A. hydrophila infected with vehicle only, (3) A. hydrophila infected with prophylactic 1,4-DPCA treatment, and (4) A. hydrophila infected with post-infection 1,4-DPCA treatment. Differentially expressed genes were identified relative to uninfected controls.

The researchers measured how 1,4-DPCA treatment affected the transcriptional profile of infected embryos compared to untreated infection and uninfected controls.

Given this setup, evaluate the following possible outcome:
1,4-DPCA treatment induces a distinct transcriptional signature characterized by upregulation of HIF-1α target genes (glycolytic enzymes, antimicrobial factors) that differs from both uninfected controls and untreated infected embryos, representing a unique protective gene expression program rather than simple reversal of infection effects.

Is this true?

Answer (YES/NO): NO